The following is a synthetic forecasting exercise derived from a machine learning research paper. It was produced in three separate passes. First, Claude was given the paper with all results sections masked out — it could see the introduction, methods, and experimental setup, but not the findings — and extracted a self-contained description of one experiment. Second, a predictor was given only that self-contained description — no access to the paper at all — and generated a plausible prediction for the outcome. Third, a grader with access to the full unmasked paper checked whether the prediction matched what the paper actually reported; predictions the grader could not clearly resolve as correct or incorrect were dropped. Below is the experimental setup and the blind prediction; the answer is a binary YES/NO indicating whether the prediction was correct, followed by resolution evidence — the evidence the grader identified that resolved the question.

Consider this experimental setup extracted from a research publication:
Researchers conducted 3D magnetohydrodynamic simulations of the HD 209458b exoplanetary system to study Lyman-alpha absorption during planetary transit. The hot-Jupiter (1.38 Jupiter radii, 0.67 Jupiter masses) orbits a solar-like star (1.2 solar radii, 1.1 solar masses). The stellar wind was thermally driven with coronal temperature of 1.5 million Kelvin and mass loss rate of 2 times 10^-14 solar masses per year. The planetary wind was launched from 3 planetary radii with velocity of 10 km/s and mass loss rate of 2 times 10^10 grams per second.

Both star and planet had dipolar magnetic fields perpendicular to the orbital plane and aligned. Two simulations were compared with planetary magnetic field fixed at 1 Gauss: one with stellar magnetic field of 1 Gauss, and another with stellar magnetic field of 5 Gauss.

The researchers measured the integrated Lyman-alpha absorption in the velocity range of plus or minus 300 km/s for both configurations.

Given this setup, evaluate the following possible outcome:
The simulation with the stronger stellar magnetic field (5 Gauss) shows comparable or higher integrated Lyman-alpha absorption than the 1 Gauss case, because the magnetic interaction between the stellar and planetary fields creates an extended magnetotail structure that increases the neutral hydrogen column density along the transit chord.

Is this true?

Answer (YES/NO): NO